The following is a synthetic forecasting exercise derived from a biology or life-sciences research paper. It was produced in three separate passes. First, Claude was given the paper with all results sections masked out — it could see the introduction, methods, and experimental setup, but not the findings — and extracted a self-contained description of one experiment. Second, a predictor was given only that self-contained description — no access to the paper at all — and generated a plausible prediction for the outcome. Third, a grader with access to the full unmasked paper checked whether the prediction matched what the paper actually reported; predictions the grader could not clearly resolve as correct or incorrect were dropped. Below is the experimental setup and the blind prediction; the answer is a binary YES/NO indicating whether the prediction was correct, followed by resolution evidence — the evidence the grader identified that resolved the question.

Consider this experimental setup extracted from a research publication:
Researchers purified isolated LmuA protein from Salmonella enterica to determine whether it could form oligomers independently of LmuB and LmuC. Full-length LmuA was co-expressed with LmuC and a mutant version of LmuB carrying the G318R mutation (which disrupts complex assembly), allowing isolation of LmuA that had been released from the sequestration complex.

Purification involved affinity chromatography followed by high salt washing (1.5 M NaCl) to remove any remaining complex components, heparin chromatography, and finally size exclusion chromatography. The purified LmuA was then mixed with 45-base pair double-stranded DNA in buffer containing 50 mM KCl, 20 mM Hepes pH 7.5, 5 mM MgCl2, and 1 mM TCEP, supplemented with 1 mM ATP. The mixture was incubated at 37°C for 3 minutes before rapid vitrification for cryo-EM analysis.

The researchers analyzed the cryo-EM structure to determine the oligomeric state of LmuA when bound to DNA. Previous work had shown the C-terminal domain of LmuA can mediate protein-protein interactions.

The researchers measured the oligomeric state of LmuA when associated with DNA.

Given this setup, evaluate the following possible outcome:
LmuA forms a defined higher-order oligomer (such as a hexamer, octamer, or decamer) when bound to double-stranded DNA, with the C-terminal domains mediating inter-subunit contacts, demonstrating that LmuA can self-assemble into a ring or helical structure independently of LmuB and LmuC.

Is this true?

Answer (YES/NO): NO